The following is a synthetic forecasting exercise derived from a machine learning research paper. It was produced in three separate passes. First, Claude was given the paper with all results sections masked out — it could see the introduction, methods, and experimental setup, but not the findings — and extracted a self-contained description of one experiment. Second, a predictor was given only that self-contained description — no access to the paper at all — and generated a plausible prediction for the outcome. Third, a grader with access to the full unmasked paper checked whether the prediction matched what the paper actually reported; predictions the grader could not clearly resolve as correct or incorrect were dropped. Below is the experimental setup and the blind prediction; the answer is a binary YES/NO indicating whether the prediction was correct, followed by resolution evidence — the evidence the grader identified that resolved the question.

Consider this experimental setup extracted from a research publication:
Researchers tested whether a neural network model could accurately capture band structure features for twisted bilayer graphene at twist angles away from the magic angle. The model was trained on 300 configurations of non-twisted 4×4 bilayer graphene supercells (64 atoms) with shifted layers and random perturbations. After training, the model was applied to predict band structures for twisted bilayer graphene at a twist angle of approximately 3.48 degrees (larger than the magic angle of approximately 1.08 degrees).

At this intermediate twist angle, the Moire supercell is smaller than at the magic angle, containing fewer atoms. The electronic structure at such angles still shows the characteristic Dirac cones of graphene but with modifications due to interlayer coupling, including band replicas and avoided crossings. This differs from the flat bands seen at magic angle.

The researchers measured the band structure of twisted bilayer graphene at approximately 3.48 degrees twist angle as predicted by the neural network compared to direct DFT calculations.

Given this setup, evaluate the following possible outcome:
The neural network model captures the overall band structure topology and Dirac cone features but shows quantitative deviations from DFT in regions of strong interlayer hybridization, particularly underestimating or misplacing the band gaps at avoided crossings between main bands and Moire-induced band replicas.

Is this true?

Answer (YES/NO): NO